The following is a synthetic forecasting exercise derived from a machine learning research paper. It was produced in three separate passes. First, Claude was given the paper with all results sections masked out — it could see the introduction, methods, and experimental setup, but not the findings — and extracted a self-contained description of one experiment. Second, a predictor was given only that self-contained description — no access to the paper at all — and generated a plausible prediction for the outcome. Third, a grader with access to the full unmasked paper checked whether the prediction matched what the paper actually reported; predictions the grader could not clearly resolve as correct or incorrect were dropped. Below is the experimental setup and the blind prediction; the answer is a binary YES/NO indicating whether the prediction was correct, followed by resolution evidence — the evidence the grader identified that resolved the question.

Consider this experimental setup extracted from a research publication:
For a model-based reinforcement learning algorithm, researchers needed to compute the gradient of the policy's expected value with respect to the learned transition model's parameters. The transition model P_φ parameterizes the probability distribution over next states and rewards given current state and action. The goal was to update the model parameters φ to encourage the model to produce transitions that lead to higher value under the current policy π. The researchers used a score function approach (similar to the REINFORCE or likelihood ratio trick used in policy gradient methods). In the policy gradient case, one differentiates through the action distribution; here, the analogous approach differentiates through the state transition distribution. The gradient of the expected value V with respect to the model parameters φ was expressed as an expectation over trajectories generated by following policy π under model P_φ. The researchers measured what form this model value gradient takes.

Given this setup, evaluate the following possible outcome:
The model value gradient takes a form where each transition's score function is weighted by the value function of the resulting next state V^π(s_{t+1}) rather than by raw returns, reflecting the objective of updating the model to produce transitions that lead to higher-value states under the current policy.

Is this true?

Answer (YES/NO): NO